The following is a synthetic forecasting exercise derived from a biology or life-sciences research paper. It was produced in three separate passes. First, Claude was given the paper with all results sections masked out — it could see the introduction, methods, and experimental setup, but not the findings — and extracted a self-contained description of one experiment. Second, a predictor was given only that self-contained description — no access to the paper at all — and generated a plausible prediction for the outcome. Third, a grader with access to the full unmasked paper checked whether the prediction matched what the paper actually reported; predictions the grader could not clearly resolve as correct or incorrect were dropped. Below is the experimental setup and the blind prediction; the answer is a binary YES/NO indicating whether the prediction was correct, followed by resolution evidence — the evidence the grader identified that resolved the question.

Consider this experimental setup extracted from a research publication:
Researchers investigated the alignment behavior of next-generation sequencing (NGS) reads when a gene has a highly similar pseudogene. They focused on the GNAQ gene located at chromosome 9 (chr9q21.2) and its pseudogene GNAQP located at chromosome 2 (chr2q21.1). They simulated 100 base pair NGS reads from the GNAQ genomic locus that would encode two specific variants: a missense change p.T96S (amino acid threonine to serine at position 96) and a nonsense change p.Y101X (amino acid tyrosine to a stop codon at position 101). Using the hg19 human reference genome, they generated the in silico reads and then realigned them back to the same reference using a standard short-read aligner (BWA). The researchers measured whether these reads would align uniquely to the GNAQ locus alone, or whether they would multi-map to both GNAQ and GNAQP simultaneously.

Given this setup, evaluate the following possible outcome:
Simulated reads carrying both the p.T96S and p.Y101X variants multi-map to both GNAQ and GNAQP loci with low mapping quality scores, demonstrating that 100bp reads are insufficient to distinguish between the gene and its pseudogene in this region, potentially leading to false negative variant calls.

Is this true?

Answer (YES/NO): NO